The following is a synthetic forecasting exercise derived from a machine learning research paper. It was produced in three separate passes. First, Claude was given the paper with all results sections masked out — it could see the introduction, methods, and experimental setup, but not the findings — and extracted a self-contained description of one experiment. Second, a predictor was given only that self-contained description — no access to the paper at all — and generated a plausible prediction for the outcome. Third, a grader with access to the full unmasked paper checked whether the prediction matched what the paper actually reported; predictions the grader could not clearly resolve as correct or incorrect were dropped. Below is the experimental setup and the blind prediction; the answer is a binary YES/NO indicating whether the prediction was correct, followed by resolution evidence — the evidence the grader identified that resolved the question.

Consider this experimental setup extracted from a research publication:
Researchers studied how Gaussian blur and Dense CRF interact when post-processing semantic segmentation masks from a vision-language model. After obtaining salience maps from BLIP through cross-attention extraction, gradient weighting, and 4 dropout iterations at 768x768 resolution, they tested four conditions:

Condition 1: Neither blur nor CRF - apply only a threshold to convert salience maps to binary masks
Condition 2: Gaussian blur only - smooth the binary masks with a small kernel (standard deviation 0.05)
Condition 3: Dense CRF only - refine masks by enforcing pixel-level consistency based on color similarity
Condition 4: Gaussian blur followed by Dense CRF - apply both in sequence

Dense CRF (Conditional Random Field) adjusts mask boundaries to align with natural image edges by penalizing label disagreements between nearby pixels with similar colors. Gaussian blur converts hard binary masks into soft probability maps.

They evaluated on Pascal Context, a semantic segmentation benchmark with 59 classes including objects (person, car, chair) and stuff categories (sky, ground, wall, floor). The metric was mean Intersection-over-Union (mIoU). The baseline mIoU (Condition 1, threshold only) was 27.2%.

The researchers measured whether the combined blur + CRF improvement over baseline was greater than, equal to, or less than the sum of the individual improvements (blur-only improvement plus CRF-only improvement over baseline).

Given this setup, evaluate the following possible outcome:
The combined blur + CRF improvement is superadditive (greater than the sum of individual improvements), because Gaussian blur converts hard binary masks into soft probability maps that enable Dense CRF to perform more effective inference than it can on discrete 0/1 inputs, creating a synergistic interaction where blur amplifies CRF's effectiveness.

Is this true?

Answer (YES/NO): NO